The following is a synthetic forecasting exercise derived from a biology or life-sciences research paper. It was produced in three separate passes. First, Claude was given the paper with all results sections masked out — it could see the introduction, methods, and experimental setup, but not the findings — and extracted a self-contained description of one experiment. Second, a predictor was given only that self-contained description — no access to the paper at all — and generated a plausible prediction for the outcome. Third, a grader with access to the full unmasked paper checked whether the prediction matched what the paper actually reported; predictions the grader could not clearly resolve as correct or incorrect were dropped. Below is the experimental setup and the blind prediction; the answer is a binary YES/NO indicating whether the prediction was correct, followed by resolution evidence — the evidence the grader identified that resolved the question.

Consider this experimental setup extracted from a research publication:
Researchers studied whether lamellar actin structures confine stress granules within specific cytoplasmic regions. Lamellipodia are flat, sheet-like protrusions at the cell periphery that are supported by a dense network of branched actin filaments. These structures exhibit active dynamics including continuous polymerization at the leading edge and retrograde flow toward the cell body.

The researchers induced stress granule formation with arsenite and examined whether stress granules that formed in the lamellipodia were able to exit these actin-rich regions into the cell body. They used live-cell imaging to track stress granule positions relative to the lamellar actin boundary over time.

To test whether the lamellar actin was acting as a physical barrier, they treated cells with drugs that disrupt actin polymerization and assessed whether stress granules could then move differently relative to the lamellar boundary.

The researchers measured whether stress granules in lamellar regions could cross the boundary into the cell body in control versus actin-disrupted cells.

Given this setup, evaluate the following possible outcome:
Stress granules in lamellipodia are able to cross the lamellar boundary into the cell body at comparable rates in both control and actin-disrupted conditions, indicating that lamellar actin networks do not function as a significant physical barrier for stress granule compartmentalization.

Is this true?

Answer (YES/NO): NO